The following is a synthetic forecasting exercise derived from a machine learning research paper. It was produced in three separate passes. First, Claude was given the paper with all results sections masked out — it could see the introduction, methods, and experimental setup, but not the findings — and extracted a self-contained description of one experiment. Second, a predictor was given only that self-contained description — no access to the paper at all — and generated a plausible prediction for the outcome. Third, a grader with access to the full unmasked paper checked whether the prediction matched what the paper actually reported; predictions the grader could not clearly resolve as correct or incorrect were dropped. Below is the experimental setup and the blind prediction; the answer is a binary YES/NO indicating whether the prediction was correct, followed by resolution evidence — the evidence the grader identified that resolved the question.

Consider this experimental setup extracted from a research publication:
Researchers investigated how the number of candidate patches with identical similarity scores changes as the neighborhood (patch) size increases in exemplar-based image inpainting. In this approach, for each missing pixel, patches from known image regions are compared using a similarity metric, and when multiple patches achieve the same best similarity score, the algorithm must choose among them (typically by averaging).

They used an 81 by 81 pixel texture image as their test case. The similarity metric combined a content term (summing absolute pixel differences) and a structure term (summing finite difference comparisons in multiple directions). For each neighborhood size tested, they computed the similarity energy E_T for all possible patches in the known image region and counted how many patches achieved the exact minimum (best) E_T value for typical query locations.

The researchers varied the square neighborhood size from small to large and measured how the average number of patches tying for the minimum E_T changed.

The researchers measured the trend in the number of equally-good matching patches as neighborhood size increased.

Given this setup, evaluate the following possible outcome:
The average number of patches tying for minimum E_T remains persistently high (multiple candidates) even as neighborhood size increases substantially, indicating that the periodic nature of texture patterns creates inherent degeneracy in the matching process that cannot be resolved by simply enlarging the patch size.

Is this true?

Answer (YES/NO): NO